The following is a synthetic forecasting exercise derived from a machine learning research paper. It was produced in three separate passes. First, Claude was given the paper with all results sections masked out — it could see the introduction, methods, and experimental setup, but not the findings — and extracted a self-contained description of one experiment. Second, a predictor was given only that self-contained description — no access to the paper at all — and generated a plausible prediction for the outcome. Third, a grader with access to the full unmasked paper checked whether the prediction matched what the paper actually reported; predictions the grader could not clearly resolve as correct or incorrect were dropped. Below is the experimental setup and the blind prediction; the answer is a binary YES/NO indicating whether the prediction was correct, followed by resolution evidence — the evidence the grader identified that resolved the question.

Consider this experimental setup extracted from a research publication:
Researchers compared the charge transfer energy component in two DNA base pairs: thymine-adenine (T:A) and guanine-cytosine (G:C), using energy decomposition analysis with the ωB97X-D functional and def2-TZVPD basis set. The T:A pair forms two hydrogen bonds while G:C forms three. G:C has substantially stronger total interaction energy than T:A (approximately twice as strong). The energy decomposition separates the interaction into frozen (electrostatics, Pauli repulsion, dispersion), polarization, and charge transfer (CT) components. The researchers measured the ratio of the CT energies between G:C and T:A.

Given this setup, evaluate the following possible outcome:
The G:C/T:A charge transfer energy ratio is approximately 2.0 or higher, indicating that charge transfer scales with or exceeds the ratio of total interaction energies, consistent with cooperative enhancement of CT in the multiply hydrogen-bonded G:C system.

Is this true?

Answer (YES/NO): NO